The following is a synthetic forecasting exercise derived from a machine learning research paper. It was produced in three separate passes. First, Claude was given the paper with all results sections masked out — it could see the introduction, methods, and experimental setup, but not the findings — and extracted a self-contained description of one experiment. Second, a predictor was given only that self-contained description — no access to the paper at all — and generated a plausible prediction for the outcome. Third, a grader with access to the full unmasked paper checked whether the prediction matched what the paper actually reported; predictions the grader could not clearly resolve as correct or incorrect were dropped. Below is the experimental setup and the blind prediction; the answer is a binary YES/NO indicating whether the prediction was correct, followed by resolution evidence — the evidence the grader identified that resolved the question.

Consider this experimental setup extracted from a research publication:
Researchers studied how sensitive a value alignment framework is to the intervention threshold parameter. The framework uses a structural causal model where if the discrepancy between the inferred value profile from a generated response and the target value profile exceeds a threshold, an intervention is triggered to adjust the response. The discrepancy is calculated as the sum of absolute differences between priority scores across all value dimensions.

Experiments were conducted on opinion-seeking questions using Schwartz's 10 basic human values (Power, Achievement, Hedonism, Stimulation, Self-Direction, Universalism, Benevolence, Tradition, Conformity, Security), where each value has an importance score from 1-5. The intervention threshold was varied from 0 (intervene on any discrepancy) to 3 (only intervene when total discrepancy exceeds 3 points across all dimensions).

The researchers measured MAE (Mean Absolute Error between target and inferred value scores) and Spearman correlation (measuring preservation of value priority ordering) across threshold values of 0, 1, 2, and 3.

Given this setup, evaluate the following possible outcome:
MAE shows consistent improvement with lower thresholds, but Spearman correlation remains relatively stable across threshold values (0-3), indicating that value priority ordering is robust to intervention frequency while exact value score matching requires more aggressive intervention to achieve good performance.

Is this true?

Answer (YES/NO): NO